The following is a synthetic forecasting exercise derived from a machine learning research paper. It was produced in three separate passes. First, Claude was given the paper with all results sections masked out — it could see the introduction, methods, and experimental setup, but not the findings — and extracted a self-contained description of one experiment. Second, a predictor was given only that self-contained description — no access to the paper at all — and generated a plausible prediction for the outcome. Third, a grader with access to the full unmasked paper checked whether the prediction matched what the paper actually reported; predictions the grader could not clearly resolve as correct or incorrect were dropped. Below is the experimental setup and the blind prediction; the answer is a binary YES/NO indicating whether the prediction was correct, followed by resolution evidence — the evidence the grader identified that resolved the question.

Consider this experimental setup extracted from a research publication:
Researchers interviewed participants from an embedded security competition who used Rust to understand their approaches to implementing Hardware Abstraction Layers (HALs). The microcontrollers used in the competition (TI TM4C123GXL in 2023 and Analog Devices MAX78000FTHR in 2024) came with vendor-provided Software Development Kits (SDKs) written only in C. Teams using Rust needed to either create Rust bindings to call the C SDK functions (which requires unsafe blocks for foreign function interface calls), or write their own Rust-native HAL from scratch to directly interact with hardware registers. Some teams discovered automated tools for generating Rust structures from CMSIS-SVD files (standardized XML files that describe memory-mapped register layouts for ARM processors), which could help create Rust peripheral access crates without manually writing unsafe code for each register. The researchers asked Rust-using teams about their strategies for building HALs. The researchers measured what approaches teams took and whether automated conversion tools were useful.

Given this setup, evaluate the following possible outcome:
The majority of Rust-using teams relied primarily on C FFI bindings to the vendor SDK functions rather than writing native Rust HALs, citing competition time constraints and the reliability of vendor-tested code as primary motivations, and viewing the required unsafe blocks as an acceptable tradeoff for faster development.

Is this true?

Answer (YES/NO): NO